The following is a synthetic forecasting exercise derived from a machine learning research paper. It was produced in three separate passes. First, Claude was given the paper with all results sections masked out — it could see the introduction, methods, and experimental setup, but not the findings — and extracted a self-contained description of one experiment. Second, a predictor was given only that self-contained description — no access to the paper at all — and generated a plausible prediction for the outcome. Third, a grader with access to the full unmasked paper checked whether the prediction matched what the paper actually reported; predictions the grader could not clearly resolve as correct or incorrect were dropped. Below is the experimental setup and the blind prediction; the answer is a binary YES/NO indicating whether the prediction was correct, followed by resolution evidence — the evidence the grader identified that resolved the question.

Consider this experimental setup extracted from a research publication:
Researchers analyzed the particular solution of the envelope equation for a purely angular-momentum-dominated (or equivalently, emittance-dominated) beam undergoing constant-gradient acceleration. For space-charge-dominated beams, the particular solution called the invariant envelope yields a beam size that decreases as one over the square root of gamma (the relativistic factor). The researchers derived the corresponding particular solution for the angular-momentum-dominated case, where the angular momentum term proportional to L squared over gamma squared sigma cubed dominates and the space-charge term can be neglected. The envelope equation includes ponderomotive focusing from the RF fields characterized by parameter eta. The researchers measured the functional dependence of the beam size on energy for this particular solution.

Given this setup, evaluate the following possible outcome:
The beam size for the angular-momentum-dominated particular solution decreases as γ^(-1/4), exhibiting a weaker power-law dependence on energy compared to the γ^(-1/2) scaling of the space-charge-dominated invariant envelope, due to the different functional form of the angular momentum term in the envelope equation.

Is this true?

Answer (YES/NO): NO